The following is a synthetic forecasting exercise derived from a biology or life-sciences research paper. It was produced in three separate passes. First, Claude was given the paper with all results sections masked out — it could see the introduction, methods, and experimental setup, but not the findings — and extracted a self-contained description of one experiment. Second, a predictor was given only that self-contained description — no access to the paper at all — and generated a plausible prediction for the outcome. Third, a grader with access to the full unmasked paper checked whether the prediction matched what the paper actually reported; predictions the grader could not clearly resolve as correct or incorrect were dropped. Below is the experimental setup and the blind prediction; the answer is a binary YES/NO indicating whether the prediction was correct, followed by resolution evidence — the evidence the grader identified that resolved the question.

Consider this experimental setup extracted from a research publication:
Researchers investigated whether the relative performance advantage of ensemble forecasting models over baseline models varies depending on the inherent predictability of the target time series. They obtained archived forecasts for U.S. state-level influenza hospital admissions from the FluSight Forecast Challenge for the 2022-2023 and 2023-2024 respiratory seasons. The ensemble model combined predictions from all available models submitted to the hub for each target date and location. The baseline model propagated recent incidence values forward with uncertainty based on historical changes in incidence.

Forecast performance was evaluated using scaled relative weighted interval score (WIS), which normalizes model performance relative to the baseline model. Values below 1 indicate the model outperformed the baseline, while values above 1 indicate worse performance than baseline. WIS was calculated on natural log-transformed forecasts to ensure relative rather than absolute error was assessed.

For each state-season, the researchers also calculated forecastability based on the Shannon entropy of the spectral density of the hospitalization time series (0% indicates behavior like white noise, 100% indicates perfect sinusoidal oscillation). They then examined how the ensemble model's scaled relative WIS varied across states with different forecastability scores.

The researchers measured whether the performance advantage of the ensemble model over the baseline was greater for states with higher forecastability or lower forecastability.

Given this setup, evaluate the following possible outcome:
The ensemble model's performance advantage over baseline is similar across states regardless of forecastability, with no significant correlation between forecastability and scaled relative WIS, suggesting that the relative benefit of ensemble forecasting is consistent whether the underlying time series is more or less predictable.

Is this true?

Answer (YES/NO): NO